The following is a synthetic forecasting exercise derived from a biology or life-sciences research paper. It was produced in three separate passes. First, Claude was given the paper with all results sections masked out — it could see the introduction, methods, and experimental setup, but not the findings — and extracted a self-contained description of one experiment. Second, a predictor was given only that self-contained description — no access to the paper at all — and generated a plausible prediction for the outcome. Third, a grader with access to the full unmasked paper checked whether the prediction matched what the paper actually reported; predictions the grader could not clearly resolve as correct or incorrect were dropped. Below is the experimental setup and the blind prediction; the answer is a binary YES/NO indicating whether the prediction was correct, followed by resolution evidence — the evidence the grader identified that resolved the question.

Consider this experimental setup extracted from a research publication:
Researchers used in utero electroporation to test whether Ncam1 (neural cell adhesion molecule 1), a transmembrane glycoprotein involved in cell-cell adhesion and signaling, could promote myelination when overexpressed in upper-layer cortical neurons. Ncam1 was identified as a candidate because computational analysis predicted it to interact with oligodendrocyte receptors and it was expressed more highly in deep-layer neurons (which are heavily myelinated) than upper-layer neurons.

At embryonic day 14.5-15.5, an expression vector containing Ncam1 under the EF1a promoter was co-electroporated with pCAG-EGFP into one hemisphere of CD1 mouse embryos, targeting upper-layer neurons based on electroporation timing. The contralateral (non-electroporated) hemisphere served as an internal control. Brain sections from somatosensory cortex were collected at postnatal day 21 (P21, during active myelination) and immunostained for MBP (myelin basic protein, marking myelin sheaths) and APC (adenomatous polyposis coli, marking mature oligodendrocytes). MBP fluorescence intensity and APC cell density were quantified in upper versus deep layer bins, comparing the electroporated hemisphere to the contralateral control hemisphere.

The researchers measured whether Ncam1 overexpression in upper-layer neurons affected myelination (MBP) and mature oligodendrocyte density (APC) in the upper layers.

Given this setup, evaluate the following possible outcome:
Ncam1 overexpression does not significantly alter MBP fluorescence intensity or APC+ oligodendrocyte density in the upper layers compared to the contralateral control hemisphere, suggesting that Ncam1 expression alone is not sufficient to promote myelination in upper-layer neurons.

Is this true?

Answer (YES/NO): NO